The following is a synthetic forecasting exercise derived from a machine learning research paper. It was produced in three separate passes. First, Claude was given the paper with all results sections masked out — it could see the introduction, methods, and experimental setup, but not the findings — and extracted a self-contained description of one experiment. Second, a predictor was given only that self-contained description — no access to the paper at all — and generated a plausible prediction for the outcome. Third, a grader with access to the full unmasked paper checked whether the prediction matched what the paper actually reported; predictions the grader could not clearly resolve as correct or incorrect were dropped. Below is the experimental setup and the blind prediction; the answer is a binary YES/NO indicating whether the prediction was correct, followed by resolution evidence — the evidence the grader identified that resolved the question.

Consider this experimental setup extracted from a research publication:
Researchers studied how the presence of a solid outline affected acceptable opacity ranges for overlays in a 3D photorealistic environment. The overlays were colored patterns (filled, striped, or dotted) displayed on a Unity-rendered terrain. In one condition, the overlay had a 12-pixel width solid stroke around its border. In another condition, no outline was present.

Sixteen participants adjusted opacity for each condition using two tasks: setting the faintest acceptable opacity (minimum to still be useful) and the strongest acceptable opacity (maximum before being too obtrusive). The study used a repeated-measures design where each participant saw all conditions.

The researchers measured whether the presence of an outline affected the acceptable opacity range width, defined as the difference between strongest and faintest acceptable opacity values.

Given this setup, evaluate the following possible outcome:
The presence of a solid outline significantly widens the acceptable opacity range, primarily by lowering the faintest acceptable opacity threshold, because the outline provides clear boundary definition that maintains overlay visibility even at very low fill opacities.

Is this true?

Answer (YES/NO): NO